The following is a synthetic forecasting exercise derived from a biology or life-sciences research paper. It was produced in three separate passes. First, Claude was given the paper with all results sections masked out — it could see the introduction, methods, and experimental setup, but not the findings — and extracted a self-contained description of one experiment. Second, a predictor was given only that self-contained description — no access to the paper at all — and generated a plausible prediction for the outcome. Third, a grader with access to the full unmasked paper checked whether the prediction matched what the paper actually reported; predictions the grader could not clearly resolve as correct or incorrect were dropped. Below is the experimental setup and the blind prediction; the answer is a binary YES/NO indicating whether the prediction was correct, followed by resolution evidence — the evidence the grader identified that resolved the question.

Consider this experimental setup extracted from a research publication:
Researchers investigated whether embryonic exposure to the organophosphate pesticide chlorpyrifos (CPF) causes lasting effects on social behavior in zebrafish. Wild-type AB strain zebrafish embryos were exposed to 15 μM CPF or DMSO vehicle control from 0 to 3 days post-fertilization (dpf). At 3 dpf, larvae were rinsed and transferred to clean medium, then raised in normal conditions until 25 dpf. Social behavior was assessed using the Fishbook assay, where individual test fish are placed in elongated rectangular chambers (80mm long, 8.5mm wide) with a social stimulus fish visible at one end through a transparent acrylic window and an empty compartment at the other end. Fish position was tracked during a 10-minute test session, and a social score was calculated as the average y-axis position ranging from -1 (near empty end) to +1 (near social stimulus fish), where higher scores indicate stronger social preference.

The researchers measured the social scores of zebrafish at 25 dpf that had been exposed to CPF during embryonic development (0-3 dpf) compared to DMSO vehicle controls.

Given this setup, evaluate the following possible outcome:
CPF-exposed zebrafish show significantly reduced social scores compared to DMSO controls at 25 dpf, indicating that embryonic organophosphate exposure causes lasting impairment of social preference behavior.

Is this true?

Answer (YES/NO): YES